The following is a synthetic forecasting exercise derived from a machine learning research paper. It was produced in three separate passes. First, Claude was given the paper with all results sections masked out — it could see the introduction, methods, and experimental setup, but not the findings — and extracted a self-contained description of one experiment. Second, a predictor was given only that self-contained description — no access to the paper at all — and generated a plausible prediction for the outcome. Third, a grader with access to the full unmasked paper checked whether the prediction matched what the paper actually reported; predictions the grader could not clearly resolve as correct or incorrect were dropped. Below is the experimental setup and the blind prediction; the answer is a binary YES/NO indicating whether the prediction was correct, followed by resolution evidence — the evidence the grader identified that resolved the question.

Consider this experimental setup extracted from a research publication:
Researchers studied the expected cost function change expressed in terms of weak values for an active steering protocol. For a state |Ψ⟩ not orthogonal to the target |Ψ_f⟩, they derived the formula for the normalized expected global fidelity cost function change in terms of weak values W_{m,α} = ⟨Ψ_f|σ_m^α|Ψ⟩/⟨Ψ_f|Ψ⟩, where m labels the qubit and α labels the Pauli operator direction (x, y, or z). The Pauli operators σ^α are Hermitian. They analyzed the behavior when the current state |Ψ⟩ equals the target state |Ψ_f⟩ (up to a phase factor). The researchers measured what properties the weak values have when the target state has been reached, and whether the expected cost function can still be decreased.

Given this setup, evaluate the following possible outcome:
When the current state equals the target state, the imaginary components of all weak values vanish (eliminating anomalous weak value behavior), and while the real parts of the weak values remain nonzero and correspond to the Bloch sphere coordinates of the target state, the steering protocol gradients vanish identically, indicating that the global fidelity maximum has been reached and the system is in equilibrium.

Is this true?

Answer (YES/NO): NO